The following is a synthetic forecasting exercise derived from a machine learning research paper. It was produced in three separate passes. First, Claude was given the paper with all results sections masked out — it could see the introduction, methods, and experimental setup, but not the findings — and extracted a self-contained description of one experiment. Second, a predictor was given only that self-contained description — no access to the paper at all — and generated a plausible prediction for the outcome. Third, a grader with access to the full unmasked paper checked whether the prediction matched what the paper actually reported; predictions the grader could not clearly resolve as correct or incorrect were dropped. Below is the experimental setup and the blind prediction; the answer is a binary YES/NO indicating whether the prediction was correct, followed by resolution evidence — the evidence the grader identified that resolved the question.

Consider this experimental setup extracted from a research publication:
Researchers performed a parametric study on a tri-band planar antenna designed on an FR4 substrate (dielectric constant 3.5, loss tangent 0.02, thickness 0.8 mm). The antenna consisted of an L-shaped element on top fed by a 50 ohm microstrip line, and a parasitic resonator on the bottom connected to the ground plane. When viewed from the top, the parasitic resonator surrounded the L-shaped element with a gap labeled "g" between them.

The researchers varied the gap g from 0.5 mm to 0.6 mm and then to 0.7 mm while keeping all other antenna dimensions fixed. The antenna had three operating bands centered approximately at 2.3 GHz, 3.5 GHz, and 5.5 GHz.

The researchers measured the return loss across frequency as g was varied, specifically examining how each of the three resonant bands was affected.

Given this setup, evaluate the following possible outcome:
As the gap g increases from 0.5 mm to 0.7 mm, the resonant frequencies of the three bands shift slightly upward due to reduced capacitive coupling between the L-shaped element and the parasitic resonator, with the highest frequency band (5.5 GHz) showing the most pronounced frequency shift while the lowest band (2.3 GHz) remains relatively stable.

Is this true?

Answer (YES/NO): NO